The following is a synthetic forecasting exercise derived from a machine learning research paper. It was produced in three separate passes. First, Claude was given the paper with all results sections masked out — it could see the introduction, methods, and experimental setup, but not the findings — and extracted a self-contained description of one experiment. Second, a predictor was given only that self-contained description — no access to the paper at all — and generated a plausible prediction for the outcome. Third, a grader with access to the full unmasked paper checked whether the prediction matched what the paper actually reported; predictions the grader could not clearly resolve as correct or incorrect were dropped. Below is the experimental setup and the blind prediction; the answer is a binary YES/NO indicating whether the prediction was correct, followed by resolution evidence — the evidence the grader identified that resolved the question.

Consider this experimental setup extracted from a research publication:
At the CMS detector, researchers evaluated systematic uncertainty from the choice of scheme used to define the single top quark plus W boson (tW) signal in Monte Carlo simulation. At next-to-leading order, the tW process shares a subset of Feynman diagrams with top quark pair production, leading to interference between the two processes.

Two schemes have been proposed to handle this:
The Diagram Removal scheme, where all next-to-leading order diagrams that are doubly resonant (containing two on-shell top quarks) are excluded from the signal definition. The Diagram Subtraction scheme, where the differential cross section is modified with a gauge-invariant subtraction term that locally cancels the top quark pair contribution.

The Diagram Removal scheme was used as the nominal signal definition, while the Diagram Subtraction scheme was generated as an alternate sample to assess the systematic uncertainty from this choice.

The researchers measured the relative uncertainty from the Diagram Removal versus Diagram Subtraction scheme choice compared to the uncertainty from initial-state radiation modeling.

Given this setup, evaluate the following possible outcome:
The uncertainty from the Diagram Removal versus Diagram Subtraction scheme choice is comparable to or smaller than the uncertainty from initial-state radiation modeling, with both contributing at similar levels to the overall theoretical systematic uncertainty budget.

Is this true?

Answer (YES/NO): NO